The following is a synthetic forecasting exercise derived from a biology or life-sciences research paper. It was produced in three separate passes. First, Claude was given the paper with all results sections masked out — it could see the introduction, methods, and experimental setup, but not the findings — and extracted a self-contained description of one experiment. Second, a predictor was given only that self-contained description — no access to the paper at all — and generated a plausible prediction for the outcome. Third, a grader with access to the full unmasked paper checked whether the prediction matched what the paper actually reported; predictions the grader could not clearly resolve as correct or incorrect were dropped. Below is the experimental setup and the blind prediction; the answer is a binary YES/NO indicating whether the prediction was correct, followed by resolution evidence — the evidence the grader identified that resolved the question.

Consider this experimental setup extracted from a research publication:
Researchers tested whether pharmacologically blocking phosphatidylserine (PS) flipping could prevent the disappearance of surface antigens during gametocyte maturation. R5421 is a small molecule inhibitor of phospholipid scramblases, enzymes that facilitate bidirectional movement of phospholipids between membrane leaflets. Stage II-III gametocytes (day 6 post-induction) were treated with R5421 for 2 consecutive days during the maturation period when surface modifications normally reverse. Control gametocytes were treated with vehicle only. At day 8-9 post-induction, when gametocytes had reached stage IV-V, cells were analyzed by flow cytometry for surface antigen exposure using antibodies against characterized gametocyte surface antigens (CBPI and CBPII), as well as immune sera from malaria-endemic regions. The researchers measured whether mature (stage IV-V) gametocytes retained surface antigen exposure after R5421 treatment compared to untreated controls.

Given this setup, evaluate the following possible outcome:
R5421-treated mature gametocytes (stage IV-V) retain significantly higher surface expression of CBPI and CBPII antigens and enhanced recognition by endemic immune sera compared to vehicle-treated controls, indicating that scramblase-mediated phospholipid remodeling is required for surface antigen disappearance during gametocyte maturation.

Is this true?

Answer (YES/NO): NO